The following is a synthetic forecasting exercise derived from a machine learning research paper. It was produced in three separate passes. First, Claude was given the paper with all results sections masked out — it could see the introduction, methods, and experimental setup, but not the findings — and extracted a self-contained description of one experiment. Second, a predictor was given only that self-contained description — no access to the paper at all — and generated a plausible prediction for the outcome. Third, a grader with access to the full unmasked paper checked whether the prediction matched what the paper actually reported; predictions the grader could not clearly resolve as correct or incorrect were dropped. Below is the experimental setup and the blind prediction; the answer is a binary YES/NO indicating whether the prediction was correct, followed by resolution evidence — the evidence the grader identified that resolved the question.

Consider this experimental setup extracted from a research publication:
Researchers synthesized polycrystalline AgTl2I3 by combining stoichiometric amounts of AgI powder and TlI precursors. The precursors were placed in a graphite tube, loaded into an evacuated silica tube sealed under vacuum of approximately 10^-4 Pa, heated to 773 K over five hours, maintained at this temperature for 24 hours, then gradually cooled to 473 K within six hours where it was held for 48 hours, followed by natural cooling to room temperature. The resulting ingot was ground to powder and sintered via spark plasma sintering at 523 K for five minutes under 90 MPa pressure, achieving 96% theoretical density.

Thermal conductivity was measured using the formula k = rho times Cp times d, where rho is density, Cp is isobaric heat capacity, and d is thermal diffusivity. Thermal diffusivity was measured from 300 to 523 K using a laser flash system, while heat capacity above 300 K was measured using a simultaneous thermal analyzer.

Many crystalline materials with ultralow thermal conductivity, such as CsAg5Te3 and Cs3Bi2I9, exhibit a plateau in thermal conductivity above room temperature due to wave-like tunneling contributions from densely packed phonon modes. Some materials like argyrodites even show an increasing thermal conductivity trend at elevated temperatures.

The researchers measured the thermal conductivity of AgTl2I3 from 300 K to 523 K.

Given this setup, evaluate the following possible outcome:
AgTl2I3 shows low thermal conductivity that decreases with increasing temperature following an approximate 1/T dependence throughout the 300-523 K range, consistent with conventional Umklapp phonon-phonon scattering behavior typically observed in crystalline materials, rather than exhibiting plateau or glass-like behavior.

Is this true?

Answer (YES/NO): NO